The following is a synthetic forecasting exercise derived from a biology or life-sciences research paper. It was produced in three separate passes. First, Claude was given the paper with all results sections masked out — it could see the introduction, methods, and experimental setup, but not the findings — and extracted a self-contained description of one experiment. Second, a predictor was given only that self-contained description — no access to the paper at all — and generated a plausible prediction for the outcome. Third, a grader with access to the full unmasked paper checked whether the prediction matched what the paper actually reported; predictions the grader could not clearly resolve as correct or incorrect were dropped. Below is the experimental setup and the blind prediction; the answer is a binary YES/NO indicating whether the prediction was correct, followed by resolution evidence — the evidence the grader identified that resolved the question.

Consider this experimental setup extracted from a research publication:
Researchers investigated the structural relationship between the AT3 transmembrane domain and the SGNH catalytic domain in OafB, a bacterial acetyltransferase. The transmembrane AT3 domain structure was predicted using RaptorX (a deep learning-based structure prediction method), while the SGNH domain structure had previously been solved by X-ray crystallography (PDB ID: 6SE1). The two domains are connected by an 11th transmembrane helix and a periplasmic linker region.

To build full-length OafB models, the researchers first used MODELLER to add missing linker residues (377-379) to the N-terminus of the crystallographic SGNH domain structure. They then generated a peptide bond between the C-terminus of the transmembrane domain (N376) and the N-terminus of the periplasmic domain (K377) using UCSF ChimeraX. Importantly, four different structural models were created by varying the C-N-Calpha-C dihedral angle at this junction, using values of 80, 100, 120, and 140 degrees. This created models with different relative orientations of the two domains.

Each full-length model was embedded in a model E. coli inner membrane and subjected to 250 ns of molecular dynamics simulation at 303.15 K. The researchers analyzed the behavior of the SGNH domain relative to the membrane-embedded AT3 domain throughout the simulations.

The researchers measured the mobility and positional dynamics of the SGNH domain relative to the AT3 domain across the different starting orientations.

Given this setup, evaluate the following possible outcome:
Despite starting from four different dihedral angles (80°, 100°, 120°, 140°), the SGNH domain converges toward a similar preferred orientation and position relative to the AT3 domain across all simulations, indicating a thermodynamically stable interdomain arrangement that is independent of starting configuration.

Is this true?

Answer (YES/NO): NO